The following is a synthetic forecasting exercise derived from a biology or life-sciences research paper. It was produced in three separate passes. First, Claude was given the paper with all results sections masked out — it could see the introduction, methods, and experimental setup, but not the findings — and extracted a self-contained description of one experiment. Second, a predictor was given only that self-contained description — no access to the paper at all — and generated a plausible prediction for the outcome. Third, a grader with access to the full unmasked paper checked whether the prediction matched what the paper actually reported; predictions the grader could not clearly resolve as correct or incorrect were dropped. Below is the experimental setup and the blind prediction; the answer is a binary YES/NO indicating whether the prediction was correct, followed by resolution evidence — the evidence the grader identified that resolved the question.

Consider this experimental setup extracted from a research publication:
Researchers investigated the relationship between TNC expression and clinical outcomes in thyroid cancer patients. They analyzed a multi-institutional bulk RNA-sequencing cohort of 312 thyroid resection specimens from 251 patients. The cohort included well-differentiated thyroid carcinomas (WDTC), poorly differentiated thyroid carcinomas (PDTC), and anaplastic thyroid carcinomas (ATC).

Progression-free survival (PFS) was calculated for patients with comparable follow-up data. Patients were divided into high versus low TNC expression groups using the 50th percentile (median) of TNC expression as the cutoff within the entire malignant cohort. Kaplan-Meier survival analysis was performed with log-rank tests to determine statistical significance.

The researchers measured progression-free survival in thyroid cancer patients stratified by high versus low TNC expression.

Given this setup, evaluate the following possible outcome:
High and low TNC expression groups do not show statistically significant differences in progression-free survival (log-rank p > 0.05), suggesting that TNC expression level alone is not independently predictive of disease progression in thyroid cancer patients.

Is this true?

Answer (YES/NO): NO